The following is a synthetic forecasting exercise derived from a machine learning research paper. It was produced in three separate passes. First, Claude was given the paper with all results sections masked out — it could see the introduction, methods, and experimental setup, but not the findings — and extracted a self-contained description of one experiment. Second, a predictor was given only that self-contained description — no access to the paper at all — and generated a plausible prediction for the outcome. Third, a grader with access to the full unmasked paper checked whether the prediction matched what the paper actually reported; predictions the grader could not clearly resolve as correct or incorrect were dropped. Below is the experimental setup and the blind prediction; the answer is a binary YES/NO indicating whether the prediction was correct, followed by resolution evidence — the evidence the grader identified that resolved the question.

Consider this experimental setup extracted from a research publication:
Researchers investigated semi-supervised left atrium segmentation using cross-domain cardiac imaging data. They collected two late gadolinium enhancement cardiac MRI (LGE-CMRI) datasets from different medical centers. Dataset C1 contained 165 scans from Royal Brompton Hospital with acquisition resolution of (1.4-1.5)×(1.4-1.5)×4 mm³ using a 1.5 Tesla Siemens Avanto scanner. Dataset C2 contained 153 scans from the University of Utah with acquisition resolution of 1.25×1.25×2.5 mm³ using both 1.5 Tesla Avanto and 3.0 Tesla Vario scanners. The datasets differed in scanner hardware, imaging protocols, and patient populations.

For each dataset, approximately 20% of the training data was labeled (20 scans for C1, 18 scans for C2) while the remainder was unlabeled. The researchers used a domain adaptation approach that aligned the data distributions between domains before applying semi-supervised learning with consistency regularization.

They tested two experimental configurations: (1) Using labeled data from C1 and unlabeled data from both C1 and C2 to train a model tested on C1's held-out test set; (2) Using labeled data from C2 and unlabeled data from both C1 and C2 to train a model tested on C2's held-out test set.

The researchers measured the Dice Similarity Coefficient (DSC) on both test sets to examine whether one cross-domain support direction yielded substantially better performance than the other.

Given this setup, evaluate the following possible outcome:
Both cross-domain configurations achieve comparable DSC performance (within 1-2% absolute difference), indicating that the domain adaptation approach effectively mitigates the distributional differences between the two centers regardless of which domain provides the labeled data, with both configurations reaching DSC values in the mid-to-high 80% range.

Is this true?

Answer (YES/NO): NO